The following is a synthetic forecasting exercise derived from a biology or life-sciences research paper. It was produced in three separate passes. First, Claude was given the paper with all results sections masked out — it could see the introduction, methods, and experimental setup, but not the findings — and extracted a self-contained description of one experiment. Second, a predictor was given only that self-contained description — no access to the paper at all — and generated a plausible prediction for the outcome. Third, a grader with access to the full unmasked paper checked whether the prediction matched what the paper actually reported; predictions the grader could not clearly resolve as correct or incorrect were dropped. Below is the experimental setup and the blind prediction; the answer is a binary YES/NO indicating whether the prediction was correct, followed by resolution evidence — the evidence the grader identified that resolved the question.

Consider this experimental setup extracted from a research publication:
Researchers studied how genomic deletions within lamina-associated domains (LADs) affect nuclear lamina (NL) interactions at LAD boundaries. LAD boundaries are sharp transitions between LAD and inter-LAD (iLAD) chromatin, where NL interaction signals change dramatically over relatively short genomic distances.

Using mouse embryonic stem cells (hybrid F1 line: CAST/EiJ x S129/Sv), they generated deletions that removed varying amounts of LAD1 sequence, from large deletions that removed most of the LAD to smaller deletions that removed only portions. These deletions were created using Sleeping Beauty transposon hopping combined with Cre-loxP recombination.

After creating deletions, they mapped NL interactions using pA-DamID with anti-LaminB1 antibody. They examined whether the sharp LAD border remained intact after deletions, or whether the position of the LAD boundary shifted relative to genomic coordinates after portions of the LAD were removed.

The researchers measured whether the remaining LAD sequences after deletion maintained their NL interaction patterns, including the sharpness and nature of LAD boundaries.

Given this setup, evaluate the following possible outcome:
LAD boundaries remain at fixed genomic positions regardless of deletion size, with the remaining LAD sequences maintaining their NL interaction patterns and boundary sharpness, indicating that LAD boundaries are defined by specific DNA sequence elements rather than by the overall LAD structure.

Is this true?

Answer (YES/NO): NO